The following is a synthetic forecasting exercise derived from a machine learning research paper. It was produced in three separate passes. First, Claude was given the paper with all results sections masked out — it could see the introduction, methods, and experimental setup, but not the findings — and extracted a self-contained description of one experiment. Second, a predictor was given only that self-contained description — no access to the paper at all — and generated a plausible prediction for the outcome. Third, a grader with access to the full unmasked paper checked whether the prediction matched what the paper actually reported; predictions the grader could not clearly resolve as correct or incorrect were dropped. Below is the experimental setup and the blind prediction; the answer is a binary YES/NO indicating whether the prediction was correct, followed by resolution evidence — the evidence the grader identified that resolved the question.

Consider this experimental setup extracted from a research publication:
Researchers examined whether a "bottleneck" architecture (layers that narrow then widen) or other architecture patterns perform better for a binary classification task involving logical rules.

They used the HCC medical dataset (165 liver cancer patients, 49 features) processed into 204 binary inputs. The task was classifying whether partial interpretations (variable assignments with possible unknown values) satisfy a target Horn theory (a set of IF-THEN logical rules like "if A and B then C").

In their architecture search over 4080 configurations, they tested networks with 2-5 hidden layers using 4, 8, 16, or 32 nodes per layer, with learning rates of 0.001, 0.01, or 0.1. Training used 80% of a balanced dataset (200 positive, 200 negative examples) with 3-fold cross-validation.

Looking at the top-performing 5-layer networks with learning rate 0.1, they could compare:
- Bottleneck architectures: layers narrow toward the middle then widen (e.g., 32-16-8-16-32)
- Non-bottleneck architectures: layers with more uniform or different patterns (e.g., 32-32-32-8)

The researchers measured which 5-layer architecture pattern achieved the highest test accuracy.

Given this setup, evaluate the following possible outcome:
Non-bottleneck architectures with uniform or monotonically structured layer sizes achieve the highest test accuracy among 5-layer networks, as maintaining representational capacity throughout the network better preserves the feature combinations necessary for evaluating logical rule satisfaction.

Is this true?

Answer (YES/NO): NO